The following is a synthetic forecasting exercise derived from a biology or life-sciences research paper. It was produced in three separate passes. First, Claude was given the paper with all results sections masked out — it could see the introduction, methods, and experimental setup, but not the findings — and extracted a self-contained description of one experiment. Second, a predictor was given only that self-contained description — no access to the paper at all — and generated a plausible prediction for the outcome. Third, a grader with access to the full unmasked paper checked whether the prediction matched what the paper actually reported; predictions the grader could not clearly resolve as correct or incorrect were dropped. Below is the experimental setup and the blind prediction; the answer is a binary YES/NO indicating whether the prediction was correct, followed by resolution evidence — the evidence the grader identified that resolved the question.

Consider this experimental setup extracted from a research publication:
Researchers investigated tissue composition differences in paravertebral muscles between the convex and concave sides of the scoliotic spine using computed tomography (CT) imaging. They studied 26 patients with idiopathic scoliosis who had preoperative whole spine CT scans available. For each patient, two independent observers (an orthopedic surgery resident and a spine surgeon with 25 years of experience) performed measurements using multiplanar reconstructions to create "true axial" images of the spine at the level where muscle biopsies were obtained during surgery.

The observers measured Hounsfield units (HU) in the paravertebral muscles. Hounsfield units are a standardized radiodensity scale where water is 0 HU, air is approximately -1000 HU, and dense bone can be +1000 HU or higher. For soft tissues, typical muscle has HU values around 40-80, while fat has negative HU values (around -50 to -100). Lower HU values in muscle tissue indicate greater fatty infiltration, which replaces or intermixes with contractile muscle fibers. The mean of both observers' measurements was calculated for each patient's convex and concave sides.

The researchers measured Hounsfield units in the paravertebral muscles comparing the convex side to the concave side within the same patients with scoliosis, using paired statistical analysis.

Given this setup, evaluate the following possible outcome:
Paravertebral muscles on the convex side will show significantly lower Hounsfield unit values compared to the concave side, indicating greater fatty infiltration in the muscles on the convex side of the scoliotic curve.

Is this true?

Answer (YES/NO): NO